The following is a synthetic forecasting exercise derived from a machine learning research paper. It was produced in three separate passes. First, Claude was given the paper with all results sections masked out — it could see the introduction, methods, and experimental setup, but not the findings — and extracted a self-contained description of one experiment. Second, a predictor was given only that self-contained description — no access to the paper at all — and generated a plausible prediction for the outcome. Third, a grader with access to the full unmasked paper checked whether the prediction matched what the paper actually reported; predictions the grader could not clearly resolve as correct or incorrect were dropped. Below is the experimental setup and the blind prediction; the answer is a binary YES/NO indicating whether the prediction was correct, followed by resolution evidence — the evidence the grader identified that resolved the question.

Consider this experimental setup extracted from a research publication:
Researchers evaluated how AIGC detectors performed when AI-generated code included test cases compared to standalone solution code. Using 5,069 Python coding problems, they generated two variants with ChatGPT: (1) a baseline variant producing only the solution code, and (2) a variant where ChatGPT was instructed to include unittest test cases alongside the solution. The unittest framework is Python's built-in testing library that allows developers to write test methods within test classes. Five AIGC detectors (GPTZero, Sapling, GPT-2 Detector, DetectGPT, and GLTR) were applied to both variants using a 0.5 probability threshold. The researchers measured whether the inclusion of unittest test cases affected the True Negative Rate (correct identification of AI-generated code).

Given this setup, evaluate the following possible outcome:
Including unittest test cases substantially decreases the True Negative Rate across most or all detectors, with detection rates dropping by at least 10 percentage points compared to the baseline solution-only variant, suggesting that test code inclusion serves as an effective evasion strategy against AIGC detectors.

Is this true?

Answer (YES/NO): NO